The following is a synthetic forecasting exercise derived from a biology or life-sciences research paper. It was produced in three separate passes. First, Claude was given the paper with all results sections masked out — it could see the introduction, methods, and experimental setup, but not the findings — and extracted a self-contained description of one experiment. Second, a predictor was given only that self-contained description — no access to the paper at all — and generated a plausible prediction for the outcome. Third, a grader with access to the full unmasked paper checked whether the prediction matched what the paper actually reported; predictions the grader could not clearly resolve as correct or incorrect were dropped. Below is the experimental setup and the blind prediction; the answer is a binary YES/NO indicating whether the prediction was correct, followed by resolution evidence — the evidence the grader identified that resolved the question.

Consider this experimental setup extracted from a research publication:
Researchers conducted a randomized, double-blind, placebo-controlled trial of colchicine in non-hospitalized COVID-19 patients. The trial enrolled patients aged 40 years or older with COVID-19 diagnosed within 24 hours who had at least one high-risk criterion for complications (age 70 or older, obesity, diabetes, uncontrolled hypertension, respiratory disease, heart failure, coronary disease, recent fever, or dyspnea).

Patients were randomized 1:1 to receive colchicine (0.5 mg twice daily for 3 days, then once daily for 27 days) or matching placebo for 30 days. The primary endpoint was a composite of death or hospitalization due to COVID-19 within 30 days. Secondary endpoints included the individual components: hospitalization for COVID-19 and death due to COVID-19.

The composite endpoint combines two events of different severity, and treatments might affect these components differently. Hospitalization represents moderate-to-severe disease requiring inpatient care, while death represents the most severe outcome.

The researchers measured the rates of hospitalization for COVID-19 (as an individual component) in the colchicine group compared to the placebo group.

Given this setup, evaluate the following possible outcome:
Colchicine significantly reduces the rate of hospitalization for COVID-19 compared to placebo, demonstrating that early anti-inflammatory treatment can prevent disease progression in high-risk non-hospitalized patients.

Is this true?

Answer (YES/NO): NO